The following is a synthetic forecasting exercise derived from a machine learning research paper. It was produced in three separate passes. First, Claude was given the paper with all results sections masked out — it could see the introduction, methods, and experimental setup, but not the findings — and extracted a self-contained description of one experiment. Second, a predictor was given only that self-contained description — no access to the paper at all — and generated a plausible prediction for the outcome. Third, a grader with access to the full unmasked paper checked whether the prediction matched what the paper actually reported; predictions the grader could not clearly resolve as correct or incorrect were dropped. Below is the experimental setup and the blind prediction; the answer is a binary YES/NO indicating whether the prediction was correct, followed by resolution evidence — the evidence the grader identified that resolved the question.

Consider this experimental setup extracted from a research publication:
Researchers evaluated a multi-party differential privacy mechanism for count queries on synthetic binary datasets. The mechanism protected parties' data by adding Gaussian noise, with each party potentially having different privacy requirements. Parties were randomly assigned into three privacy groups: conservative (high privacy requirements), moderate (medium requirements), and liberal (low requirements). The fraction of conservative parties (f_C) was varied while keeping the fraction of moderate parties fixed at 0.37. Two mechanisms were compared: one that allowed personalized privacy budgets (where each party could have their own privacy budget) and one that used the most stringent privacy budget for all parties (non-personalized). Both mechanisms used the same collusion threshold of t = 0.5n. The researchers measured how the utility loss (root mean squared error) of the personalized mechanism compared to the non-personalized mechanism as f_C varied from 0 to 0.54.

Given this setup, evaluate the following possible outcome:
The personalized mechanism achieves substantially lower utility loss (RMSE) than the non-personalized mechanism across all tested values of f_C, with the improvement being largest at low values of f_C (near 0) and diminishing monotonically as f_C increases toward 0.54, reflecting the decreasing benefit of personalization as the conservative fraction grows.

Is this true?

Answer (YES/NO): NO